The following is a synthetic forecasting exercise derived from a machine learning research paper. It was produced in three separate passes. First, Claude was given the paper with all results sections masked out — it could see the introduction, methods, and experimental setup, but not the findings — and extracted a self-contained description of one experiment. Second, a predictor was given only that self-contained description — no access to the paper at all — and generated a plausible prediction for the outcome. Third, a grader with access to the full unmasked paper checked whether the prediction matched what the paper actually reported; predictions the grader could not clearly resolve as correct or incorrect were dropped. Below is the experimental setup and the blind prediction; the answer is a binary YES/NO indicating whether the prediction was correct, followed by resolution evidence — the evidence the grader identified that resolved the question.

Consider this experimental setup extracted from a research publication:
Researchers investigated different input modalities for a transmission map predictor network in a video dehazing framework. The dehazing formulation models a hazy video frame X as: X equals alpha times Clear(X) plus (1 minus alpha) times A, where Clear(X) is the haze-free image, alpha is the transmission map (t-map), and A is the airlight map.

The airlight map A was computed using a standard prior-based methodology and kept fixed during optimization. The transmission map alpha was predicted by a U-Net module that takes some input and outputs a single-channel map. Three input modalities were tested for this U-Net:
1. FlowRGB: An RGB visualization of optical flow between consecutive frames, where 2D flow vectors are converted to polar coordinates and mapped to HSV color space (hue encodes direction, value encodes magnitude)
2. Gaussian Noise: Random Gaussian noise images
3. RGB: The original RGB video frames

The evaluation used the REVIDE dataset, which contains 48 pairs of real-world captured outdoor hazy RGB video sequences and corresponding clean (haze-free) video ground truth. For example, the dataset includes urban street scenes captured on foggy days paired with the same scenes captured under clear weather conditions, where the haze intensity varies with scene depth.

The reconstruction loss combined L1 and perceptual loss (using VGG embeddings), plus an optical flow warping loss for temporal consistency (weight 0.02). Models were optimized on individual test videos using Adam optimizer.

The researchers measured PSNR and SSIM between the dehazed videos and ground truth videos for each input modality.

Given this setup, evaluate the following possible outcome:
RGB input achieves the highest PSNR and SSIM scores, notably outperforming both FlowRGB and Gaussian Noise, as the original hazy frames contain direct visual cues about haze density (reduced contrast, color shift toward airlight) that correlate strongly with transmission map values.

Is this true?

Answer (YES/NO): NO